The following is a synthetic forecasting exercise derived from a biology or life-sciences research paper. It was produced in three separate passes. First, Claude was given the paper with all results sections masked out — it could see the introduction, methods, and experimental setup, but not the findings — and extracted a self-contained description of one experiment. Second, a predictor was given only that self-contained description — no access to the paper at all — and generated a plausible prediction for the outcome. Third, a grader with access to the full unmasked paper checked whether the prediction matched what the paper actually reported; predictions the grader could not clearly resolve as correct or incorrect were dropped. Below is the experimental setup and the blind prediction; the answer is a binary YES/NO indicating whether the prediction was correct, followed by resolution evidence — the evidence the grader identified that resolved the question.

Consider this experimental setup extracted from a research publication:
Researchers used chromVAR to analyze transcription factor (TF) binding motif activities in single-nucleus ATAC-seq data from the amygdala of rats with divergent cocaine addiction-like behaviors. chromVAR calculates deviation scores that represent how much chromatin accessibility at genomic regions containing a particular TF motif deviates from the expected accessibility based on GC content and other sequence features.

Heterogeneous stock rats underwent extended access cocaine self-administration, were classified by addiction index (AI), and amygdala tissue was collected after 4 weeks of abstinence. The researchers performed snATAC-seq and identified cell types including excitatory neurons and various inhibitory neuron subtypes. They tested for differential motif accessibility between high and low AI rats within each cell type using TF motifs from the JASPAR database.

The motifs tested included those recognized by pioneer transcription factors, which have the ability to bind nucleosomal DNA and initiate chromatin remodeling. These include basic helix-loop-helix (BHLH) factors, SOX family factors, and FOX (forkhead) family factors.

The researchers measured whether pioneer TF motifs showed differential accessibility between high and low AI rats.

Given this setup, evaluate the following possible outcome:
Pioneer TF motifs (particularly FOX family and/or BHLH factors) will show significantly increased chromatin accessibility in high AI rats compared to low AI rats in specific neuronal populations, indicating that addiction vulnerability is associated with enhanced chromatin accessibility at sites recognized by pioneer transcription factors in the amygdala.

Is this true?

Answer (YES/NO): YES